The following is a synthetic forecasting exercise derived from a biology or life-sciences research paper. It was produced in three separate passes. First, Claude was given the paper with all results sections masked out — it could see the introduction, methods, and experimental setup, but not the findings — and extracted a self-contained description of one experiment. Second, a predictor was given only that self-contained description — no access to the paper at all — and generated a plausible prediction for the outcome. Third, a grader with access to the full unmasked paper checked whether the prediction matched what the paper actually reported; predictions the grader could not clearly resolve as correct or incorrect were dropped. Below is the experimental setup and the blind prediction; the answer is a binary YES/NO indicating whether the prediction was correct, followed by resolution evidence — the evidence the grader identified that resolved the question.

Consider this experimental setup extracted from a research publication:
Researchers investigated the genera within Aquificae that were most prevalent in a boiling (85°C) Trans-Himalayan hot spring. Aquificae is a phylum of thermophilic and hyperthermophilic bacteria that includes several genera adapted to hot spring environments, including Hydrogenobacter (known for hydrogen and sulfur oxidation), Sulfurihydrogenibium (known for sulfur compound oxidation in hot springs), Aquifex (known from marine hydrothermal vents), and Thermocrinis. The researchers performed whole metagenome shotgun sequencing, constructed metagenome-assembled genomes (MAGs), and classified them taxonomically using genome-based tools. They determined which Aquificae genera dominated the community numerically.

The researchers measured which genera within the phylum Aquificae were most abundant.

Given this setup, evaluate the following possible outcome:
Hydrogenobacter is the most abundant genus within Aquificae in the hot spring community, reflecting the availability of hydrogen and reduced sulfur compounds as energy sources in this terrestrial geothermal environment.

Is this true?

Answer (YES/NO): YES